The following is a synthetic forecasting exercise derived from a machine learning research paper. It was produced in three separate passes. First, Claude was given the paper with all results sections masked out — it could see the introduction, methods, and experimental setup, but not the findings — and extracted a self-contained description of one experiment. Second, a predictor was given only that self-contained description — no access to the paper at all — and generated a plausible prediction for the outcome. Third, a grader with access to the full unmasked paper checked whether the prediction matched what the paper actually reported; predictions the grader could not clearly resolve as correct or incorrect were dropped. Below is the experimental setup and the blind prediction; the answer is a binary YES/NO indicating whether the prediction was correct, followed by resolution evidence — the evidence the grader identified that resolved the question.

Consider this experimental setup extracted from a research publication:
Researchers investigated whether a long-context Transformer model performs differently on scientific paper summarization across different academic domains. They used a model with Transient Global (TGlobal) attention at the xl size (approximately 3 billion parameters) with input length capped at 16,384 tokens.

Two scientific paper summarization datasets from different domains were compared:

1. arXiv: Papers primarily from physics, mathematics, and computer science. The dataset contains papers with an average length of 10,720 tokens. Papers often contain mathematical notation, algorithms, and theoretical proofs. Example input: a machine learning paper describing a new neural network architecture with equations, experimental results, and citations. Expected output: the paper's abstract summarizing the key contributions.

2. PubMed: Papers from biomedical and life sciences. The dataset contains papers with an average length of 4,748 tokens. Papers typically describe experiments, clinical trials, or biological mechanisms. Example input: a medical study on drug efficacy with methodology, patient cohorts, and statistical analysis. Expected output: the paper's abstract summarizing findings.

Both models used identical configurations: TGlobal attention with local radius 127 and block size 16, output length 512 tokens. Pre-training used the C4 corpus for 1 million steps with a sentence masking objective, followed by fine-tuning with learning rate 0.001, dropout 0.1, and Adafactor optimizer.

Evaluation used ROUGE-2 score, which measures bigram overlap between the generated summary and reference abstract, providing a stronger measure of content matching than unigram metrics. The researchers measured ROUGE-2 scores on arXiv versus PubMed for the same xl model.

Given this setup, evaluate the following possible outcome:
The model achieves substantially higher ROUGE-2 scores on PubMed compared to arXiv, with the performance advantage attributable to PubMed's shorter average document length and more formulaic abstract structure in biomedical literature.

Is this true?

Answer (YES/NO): NO